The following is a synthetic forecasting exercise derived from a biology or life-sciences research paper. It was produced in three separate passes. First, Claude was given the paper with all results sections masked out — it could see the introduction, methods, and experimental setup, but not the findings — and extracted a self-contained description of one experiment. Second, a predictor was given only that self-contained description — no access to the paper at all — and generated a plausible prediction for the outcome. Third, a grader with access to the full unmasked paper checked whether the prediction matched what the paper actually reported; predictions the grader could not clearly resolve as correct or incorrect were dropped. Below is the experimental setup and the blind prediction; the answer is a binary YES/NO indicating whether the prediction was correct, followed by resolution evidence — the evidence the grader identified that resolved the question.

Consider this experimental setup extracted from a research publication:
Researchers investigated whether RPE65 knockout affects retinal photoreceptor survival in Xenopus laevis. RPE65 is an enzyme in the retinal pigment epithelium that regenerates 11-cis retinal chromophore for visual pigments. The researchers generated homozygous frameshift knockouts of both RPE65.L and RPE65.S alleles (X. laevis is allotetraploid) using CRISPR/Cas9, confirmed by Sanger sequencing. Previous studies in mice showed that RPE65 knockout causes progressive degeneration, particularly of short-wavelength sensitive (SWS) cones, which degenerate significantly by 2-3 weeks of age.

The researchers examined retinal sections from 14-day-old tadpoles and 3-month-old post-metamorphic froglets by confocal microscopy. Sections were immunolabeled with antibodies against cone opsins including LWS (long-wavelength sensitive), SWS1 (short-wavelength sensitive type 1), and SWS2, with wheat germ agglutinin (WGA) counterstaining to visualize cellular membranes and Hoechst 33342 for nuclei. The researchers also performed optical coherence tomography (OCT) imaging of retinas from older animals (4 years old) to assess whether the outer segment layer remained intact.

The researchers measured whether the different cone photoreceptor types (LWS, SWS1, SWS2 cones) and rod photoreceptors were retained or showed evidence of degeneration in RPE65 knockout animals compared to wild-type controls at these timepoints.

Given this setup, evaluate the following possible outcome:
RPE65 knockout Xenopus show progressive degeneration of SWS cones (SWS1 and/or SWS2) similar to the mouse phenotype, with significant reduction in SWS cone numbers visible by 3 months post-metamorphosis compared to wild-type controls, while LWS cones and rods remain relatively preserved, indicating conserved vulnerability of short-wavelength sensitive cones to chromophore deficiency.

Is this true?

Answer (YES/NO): NO